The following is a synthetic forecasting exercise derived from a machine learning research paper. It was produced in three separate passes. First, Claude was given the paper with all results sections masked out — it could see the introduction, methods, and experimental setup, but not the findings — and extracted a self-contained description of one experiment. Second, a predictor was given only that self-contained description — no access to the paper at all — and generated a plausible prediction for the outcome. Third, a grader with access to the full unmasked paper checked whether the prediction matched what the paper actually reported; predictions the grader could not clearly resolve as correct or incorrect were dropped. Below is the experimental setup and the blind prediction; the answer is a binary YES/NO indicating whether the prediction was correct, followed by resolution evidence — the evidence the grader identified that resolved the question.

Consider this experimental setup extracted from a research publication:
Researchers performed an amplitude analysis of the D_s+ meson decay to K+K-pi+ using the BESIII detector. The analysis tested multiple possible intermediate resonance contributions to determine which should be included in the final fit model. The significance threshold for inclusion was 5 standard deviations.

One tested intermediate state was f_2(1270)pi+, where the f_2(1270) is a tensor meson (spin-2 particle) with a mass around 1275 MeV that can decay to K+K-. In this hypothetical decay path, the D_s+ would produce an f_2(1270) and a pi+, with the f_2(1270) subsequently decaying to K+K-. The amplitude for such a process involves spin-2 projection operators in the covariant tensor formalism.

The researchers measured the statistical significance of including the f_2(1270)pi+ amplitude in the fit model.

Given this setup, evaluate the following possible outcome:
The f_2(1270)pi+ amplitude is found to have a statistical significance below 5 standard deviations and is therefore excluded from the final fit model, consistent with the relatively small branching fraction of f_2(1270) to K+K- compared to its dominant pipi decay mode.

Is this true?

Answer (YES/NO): YES